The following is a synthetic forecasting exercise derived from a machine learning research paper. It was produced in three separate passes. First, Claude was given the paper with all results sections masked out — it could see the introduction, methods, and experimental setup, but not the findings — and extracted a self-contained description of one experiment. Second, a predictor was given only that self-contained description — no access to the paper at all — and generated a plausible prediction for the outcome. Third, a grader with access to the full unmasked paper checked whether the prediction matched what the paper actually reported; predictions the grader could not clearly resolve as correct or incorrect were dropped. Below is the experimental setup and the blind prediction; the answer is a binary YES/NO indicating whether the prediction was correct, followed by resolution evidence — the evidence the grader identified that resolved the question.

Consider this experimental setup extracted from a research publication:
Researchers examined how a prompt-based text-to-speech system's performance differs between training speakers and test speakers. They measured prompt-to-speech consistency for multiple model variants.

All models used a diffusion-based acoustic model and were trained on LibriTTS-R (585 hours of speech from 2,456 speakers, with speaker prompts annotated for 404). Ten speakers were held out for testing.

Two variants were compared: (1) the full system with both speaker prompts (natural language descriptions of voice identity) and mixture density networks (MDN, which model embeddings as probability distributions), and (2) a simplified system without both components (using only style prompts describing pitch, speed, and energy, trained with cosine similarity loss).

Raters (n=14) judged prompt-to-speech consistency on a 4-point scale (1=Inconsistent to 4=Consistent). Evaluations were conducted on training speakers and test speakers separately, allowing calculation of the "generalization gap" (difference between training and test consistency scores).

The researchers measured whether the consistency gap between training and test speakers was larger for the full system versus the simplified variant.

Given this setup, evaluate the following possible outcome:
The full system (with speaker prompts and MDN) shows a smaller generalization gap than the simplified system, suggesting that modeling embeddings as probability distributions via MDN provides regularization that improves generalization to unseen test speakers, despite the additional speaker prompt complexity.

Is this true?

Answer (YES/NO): YES